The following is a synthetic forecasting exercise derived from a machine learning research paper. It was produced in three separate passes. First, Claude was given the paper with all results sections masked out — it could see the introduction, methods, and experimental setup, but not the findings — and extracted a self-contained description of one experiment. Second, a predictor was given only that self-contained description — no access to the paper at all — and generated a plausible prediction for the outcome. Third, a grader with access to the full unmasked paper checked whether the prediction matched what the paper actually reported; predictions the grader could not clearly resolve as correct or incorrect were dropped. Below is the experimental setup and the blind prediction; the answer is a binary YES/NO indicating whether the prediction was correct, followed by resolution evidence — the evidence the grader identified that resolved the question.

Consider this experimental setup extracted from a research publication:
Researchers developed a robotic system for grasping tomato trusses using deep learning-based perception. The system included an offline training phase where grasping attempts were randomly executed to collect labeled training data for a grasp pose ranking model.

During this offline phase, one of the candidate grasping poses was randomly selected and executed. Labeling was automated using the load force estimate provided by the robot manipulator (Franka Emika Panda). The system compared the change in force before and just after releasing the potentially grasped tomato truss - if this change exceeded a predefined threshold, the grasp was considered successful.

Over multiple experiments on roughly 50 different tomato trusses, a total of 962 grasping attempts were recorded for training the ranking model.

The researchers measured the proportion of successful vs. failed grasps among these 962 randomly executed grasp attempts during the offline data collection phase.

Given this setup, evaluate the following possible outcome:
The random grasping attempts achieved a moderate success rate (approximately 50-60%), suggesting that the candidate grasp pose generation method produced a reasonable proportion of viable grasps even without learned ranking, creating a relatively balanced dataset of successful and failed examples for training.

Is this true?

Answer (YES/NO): NO